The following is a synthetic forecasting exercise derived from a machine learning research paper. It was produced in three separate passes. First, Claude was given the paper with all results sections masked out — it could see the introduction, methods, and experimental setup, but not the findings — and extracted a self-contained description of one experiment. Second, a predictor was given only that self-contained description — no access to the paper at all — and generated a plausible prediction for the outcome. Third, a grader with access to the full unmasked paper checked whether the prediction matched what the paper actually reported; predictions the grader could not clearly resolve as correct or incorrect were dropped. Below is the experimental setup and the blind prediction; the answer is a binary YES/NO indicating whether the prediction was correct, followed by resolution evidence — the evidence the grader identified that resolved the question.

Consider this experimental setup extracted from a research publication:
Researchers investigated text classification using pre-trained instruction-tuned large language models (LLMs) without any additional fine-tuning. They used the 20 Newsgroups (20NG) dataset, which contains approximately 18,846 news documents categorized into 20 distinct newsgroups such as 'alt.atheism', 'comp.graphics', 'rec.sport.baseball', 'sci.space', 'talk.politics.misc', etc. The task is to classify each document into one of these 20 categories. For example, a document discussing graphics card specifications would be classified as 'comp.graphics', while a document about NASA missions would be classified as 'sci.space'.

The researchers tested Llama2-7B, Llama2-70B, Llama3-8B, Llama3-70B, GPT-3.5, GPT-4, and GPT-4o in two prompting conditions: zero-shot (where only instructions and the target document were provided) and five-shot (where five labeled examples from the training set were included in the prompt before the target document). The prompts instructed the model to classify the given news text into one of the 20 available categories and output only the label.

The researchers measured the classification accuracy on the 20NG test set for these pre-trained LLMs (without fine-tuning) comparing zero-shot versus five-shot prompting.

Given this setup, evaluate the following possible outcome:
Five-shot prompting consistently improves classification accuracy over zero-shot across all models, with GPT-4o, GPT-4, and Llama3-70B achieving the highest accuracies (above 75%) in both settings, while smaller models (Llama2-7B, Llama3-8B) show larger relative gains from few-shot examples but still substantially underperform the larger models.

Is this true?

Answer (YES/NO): NO